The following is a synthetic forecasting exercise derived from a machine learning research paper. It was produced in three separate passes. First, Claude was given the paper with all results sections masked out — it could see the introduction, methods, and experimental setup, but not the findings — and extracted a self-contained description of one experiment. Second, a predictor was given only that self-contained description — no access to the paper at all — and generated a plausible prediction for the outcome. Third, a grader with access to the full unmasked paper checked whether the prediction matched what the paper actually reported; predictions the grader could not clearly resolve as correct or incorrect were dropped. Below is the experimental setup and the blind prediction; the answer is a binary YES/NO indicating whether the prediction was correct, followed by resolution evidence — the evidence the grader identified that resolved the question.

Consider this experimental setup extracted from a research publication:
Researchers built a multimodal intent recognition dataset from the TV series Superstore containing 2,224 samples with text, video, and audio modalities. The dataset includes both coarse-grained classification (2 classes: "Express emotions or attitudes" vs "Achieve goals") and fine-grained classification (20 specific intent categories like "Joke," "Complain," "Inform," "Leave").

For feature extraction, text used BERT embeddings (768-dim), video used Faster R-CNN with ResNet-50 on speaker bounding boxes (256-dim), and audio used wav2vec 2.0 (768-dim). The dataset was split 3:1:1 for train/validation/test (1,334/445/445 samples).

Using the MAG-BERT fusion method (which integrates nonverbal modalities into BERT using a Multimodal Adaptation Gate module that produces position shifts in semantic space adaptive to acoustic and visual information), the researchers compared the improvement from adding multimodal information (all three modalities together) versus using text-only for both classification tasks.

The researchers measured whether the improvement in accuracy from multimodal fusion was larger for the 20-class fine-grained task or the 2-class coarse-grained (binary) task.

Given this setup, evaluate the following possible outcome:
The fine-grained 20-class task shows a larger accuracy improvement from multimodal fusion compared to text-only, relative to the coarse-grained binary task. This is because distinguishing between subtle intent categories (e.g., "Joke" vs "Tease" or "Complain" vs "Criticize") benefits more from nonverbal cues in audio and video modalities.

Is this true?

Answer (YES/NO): YES